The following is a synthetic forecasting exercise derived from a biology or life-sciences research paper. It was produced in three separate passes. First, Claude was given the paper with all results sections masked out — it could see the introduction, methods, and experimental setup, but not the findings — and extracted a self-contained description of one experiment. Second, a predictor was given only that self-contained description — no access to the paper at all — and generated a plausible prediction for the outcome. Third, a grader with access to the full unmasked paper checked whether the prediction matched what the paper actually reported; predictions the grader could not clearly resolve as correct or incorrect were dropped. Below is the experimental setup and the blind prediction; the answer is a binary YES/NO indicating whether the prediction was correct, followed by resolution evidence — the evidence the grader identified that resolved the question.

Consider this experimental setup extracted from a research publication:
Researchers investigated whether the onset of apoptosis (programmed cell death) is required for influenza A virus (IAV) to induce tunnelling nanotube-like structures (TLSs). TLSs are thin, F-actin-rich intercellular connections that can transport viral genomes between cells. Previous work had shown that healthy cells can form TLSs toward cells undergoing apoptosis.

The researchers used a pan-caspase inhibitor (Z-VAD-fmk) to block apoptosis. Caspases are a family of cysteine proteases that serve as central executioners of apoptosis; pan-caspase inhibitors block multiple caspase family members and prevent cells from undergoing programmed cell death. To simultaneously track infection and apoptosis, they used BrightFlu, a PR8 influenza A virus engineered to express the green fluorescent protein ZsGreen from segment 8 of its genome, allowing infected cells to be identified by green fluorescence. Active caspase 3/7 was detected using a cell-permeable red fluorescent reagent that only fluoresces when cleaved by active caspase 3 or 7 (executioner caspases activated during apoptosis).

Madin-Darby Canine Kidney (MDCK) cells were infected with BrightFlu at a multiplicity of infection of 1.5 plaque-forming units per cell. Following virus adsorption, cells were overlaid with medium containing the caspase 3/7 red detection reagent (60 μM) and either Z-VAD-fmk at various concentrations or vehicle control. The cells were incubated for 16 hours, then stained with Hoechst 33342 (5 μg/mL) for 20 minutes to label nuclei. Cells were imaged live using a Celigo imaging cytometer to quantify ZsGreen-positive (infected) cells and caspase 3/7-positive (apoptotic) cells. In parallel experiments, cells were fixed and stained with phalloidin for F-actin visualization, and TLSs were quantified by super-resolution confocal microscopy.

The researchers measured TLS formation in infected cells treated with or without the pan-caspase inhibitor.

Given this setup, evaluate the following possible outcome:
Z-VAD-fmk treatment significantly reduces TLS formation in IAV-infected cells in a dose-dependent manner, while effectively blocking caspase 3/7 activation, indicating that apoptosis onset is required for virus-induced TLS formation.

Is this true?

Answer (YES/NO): NO